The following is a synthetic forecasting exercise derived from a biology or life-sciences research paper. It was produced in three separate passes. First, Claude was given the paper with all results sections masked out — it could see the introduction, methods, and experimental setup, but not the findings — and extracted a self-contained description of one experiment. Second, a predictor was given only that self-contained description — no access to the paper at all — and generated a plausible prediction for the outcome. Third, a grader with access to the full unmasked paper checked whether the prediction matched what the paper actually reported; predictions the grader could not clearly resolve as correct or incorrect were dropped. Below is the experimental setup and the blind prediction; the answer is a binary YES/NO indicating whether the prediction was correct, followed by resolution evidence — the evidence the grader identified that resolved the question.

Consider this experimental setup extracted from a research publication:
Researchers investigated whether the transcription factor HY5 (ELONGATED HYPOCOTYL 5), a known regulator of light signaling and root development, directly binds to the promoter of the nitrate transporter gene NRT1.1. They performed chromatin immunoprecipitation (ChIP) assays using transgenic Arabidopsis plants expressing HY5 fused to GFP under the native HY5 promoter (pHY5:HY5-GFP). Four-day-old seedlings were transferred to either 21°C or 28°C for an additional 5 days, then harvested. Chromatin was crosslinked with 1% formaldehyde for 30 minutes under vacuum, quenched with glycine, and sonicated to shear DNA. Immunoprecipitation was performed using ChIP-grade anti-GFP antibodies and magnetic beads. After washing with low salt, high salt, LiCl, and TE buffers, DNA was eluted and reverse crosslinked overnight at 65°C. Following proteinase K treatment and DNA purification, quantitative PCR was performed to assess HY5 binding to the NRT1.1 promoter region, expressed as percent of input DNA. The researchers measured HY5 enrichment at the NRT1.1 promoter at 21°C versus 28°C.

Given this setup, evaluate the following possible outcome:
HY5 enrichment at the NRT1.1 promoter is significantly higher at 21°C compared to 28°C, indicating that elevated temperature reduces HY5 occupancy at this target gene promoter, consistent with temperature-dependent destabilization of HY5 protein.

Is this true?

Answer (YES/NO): NO